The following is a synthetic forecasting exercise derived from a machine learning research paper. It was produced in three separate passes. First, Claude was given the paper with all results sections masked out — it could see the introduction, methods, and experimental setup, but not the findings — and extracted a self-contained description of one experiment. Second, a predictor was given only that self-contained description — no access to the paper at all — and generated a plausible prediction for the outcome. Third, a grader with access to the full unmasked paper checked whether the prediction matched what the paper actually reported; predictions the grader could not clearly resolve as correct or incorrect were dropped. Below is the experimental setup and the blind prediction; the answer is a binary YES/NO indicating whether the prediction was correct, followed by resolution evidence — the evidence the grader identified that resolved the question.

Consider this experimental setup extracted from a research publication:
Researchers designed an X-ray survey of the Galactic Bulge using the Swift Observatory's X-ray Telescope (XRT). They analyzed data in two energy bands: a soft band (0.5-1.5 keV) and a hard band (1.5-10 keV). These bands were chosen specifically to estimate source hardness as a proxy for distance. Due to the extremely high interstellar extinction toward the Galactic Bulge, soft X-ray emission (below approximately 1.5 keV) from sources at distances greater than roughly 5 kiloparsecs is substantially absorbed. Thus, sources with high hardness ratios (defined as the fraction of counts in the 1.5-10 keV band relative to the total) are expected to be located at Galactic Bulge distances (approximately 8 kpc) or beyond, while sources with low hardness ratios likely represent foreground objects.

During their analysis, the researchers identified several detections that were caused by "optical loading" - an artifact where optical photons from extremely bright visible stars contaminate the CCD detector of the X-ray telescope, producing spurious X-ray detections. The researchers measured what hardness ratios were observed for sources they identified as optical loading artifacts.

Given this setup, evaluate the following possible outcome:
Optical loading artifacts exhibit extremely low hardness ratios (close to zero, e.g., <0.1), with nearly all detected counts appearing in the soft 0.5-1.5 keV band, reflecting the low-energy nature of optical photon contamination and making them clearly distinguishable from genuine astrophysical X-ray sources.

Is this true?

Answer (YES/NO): YES